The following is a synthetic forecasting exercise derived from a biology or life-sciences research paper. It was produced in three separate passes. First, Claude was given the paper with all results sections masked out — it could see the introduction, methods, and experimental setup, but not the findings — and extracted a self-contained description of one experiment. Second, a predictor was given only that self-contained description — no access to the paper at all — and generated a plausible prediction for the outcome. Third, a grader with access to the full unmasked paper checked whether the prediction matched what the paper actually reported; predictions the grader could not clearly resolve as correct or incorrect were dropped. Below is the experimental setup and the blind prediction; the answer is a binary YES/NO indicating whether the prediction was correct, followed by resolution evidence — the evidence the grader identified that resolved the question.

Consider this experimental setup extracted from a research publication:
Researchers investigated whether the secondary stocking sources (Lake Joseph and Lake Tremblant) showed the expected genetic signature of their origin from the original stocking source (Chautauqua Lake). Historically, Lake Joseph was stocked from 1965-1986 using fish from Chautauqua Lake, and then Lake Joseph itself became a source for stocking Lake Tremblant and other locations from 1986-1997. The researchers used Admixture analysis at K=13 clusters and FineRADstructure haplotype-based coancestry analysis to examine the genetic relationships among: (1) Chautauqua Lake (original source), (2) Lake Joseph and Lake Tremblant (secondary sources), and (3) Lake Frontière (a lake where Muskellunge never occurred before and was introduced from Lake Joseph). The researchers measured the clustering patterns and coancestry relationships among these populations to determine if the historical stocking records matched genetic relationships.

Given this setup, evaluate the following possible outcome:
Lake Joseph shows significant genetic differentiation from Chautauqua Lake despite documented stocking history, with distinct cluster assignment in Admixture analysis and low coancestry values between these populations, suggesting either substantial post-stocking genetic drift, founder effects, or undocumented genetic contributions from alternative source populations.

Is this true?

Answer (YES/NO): NO